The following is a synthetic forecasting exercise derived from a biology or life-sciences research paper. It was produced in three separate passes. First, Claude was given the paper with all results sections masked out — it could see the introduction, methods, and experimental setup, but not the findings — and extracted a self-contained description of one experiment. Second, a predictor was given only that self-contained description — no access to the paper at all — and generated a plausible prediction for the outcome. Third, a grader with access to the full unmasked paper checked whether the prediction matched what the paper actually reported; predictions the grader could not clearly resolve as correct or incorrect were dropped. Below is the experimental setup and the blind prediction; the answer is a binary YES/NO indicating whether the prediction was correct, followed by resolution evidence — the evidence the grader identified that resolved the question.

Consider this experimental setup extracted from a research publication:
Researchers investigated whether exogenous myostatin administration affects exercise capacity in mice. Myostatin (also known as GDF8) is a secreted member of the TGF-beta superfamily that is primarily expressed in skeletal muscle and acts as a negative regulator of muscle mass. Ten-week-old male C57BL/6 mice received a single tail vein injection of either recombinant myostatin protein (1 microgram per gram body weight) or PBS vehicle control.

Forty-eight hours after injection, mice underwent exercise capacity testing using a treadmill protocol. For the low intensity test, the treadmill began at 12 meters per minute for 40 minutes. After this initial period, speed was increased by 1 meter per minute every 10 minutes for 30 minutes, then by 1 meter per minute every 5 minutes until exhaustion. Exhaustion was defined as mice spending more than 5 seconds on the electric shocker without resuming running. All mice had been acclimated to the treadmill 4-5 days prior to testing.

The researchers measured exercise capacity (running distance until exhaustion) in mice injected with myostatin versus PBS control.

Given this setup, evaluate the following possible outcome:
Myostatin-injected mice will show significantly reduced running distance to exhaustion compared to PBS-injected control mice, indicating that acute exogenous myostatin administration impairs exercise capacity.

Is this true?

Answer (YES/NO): YES